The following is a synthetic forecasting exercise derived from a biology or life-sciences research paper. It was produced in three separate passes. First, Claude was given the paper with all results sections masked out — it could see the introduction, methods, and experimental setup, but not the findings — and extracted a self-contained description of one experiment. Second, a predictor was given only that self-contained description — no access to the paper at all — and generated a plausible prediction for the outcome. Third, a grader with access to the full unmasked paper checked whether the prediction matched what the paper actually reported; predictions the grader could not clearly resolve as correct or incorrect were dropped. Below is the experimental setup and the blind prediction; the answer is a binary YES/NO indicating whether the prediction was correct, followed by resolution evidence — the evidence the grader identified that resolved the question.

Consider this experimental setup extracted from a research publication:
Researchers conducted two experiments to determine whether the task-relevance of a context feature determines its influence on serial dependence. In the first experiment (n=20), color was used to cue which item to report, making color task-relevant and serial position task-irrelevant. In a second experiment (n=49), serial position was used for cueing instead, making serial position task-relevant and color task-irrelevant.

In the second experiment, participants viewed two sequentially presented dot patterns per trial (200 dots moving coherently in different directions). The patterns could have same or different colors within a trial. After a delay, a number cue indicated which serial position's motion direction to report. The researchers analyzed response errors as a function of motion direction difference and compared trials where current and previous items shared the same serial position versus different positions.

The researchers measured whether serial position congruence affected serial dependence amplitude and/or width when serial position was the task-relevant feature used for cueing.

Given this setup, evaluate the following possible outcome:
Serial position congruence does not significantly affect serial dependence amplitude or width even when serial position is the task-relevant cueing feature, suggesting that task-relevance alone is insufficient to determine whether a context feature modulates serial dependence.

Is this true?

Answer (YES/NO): NO